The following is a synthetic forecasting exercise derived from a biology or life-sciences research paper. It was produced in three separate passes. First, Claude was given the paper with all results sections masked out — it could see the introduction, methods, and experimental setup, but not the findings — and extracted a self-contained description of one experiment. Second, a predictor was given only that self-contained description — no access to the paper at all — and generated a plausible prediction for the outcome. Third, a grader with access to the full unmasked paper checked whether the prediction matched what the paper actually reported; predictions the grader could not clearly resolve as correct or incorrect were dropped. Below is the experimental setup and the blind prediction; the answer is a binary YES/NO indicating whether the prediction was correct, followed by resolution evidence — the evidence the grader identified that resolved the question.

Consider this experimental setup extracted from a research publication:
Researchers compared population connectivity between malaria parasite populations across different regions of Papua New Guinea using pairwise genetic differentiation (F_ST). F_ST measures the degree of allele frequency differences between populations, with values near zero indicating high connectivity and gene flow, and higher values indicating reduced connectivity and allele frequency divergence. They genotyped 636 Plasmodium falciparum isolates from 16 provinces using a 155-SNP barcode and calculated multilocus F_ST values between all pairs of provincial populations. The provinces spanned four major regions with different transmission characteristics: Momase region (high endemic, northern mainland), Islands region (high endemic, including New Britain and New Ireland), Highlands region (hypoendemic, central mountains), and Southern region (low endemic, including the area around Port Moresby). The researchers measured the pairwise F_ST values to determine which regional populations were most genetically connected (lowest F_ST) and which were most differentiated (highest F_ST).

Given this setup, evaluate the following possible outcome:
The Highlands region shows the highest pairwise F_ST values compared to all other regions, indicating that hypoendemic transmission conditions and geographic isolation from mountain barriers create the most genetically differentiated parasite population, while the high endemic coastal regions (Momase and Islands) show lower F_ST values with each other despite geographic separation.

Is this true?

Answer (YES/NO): NO